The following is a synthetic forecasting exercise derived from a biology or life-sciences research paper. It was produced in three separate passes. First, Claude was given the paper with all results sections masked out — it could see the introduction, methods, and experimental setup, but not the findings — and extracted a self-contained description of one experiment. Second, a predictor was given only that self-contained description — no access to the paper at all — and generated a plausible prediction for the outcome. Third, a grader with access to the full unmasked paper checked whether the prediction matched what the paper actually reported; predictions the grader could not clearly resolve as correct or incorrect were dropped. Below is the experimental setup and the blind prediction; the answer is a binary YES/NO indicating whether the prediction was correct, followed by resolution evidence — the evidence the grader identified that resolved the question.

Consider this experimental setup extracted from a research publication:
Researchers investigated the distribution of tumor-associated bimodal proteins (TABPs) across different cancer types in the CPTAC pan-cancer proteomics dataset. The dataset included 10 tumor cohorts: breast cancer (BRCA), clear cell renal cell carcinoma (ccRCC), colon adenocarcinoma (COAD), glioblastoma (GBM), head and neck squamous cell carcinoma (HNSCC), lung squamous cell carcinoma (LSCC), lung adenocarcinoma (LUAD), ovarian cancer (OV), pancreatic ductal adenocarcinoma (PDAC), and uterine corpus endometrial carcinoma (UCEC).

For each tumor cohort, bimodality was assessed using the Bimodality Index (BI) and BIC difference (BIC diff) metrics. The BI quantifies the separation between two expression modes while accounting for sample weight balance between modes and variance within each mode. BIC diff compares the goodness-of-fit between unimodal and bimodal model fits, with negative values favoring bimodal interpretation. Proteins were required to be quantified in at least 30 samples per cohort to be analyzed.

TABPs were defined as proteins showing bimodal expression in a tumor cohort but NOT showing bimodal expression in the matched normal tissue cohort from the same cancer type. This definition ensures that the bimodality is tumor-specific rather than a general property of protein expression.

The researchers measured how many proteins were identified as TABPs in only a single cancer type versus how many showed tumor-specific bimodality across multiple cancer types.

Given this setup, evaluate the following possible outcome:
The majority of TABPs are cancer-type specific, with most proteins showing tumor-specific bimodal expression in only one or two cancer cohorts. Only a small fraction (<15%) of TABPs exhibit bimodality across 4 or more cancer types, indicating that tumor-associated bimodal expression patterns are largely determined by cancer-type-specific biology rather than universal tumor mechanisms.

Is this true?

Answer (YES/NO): YES